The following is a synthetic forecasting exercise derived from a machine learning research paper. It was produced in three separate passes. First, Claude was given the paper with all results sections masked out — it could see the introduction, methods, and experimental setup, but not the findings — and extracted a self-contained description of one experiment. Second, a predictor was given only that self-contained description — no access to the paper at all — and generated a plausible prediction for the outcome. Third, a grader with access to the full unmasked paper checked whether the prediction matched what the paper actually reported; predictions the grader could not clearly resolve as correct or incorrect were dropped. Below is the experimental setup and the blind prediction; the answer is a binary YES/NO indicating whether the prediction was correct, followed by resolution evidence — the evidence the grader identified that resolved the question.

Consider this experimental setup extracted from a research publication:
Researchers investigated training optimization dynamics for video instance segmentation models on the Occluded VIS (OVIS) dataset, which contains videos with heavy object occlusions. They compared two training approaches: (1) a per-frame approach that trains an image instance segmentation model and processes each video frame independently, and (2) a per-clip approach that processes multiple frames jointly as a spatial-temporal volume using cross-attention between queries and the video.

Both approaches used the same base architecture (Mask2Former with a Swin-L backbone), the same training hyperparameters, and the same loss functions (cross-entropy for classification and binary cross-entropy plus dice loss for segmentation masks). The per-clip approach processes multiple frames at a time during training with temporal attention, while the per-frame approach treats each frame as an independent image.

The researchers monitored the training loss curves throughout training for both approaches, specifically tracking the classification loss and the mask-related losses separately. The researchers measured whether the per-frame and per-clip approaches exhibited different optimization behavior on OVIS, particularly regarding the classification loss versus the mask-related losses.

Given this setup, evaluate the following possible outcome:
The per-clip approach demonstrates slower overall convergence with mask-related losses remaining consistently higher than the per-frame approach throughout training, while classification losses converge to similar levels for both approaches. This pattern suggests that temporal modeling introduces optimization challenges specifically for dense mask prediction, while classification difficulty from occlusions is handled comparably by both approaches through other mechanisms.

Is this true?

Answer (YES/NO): YES